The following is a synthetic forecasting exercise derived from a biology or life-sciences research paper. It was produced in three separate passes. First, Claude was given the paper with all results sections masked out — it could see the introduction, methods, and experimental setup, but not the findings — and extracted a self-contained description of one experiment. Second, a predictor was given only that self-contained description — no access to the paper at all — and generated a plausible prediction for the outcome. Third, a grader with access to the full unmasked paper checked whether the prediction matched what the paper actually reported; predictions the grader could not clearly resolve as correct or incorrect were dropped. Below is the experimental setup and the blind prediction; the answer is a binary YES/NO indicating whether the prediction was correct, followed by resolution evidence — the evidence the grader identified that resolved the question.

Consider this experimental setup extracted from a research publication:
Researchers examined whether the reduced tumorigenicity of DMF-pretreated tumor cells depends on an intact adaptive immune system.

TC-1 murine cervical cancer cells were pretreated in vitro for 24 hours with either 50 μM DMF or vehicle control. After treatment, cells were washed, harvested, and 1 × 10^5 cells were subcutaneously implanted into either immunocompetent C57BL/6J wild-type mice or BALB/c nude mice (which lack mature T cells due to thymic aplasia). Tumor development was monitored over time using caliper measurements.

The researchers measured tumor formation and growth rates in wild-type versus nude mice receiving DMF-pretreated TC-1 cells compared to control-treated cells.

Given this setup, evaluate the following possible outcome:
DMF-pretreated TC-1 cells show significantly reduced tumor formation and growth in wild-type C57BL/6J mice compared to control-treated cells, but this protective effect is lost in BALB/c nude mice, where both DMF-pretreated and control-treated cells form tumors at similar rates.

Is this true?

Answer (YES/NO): YES